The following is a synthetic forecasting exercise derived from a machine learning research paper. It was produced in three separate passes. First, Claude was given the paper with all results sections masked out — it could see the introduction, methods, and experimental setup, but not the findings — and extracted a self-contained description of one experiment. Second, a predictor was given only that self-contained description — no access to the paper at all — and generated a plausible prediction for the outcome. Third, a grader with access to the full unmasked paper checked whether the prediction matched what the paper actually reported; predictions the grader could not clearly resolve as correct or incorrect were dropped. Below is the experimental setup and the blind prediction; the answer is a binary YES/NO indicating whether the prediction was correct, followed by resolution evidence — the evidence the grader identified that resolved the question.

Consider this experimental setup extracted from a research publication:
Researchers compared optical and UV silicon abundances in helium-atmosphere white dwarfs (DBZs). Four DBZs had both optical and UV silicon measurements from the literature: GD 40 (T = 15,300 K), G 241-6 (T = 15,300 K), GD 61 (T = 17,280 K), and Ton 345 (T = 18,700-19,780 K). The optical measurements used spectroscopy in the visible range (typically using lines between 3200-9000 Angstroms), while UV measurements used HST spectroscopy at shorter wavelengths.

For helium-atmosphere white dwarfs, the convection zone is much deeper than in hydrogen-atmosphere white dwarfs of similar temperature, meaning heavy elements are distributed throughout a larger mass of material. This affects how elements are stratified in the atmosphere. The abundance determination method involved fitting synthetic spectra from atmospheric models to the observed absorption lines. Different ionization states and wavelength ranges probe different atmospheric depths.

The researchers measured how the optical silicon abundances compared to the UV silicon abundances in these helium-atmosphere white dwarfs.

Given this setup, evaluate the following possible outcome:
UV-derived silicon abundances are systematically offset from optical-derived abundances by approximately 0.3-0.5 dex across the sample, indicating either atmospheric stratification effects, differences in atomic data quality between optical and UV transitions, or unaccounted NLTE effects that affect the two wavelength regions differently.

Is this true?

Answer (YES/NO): NO